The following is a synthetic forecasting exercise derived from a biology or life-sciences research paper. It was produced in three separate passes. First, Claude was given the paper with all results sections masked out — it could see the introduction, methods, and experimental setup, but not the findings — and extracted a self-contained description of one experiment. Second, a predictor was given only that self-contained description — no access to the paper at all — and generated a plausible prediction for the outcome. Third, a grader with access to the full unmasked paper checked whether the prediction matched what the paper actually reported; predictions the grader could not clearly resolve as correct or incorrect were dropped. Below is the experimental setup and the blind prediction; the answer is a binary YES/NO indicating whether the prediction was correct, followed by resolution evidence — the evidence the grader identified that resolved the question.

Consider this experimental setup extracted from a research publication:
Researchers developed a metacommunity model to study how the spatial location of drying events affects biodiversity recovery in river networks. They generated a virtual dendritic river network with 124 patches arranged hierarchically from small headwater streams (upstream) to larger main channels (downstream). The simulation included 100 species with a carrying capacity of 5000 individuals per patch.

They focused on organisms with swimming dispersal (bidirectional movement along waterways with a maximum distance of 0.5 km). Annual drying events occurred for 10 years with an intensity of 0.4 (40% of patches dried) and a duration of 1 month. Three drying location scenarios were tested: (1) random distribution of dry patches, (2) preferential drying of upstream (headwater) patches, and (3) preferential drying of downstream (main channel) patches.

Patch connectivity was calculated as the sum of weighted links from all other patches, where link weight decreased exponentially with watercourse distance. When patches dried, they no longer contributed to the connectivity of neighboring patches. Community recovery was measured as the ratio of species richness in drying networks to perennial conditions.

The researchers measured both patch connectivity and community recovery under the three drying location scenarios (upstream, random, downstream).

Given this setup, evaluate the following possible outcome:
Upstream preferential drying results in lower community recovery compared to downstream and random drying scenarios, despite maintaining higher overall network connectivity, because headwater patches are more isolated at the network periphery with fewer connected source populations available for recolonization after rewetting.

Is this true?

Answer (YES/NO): NO